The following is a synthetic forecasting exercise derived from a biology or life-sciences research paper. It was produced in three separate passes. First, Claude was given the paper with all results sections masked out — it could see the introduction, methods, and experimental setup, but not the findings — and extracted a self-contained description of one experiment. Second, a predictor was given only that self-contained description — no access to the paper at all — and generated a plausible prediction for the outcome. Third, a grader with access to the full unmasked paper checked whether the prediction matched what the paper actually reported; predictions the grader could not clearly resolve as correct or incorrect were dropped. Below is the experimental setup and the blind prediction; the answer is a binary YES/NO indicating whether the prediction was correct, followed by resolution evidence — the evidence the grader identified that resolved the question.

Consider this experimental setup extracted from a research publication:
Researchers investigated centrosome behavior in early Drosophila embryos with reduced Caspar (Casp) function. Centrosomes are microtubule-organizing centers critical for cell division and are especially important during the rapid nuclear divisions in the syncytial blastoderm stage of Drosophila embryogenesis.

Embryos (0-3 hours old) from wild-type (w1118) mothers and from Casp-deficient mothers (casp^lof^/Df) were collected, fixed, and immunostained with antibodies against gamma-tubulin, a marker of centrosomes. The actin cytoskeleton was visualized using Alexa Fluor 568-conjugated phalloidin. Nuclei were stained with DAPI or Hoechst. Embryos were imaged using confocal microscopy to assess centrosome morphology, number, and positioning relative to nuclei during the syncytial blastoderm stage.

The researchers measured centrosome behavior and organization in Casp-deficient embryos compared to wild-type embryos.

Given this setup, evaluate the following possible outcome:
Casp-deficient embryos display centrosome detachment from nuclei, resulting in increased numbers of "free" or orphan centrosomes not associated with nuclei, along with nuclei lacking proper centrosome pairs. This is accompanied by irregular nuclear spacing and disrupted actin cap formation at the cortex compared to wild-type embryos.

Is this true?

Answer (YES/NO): YES